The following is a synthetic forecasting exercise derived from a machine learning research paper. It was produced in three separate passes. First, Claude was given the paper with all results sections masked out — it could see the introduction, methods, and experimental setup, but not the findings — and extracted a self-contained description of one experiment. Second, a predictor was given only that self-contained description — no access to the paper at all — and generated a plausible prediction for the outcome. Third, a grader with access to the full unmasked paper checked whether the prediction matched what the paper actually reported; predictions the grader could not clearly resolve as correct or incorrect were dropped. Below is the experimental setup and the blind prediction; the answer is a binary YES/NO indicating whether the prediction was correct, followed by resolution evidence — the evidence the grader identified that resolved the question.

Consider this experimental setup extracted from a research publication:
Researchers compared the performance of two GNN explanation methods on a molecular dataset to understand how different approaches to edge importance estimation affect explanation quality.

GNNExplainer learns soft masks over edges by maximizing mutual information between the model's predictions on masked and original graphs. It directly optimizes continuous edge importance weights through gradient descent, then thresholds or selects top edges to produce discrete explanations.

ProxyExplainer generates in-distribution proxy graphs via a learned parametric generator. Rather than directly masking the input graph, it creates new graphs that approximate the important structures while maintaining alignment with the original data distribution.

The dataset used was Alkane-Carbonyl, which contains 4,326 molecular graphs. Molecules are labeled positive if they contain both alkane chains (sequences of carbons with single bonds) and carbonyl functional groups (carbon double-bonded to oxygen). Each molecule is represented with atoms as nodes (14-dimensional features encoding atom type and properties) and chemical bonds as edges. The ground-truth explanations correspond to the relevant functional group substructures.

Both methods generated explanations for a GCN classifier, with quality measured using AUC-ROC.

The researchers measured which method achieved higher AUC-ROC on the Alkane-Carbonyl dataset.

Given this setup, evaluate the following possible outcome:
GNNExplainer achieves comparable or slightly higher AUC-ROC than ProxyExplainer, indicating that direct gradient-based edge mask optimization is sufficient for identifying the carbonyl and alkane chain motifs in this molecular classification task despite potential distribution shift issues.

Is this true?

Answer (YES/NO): NO